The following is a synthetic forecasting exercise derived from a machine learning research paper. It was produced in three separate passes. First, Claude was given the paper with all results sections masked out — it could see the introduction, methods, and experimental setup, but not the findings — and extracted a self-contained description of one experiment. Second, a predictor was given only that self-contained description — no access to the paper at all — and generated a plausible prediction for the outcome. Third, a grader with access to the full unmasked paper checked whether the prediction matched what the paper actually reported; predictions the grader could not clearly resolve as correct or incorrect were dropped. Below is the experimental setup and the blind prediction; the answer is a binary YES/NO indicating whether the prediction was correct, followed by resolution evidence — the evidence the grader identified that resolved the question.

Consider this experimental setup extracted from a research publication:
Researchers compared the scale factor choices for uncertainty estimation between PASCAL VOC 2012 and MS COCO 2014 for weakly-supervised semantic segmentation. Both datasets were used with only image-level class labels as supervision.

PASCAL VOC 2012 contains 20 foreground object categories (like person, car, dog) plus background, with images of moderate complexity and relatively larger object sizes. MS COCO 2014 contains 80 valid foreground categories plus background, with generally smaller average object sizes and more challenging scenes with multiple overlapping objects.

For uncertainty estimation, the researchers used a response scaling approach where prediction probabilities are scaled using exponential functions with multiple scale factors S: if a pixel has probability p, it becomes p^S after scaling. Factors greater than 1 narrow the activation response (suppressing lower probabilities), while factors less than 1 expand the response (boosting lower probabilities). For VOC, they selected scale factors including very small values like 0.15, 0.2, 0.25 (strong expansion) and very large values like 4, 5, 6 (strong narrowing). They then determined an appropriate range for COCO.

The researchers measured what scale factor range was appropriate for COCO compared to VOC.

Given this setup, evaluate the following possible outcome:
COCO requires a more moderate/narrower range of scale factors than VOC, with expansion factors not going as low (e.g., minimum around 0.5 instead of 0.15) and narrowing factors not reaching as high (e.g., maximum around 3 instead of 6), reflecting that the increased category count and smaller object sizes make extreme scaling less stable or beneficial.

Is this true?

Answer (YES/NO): YES